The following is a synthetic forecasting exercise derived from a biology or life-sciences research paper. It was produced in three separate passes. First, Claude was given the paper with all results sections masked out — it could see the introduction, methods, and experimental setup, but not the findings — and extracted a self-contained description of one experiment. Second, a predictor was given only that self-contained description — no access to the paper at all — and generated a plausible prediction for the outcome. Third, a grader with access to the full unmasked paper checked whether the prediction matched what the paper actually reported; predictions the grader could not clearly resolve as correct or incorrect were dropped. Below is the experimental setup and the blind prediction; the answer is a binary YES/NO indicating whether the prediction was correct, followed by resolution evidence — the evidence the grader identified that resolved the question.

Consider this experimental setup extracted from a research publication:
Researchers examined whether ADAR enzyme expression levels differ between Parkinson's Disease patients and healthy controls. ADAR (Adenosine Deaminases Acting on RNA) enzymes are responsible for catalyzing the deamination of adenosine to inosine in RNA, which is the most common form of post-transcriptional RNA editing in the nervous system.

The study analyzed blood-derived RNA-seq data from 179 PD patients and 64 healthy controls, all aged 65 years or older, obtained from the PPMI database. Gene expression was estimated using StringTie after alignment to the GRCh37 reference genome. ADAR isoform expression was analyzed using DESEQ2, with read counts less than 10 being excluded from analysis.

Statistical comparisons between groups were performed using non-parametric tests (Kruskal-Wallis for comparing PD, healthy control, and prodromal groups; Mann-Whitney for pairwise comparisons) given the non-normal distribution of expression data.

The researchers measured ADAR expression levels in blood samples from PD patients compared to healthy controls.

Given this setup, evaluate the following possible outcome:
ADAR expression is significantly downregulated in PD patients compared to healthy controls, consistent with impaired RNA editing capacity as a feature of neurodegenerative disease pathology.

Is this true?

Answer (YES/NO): NO